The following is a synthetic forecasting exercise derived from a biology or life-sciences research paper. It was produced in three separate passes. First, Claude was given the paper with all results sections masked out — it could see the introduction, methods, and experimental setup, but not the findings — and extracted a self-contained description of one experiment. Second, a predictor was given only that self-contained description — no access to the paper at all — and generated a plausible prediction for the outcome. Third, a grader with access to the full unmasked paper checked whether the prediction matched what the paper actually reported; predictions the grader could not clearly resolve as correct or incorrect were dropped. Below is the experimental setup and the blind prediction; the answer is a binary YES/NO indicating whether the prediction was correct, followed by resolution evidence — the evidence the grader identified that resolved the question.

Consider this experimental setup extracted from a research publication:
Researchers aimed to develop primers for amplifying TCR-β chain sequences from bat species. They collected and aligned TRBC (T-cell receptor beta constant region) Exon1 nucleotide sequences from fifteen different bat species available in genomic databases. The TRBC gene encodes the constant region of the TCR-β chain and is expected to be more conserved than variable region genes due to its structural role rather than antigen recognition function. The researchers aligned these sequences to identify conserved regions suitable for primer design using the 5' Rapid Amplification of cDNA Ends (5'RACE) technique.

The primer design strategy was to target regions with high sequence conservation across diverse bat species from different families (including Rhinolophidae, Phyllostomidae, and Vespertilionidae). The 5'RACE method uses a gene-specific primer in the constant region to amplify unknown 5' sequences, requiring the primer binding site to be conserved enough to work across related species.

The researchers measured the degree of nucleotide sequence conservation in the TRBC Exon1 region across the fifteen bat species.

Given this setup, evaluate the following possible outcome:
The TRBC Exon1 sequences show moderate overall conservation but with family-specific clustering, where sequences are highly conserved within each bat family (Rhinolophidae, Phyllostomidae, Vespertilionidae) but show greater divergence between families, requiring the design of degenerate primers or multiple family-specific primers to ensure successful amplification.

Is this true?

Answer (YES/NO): NO